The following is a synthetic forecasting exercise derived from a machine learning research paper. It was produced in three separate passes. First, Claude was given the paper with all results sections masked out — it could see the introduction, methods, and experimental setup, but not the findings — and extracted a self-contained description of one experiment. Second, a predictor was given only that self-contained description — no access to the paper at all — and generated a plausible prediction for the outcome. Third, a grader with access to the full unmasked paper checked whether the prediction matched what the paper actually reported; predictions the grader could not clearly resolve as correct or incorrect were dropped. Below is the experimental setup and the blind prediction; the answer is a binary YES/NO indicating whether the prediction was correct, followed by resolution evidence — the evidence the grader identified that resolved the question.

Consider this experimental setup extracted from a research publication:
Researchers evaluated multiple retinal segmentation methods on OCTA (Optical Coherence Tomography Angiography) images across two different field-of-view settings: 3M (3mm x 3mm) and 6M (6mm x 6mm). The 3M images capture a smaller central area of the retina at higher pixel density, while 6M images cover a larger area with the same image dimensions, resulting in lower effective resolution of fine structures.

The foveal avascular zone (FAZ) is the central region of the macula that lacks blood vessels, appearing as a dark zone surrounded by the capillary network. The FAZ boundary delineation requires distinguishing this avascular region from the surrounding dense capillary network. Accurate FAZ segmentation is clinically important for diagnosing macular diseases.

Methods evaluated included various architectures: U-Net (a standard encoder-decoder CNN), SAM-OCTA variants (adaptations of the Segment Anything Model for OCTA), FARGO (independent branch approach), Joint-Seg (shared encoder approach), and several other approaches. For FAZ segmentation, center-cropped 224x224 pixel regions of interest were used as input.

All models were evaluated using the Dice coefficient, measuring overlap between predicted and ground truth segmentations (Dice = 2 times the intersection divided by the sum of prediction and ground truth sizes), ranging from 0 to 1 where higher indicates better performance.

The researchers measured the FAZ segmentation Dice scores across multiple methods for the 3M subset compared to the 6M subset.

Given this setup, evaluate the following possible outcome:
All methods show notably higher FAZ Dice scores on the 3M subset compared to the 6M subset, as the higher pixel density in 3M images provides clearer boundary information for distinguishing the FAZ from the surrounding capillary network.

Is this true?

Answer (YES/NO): YES